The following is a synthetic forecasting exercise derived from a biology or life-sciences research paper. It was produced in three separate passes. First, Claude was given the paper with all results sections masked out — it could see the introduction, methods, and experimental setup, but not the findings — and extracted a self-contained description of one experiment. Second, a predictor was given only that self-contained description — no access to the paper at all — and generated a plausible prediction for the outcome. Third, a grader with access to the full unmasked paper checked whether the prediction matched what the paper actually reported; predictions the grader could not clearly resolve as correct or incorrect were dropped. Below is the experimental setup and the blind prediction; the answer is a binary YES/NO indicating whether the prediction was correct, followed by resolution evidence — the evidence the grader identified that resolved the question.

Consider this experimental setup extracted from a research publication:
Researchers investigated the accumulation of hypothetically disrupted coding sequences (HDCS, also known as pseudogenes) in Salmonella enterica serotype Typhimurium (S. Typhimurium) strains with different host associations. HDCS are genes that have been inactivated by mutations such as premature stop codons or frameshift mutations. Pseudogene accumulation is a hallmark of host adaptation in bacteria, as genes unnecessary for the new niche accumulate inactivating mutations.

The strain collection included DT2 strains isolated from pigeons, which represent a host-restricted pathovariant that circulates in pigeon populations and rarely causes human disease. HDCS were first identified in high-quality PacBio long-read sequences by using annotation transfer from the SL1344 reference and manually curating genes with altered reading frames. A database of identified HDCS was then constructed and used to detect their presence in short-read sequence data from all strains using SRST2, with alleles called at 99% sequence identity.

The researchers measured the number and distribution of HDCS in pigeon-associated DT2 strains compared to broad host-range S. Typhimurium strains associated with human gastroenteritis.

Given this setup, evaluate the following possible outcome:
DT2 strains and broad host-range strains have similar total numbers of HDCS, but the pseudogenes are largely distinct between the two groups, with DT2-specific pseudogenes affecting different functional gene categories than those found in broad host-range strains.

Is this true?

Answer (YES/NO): NO